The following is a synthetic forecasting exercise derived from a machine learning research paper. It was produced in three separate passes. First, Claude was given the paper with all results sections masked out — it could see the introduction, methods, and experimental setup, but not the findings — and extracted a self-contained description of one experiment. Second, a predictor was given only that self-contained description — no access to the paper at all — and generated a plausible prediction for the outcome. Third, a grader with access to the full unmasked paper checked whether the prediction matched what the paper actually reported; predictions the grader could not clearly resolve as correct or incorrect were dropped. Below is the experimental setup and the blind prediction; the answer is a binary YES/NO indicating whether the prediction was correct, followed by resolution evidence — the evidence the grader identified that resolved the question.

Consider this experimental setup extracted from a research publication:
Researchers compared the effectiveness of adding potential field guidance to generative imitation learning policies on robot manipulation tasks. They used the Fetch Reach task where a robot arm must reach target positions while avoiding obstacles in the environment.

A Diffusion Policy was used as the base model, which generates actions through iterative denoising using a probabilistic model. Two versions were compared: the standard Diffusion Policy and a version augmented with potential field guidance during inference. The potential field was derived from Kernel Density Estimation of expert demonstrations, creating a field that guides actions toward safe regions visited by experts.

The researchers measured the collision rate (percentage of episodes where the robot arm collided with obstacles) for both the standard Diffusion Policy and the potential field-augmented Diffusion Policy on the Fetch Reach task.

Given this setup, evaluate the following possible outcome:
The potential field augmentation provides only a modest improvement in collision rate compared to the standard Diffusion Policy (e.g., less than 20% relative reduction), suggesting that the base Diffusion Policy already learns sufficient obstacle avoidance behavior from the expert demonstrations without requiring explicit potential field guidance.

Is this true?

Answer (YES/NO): YES